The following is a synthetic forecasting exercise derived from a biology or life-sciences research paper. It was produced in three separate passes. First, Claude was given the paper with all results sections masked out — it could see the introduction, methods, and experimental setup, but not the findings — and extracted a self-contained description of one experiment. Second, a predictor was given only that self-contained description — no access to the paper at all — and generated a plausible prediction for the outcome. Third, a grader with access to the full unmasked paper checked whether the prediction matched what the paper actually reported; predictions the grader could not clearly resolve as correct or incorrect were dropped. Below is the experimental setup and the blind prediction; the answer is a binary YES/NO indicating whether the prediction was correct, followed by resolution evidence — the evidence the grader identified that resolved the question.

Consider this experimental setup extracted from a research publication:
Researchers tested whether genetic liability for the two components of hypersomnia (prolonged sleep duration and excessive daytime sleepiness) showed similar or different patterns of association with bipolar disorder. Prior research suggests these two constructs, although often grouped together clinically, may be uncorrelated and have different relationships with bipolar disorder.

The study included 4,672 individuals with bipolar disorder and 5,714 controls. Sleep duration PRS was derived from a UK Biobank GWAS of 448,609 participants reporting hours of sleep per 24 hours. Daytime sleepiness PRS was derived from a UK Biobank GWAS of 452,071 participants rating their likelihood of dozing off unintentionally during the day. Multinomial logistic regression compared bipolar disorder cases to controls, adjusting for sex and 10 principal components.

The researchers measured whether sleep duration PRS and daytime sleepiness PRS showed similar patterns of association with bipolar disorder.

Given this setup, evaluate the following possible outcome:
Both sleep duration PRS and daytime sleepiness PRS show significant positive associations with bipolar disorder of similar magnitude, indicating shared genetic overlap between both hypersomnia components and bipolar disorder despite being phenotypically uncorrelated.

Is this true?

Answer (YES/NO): NO